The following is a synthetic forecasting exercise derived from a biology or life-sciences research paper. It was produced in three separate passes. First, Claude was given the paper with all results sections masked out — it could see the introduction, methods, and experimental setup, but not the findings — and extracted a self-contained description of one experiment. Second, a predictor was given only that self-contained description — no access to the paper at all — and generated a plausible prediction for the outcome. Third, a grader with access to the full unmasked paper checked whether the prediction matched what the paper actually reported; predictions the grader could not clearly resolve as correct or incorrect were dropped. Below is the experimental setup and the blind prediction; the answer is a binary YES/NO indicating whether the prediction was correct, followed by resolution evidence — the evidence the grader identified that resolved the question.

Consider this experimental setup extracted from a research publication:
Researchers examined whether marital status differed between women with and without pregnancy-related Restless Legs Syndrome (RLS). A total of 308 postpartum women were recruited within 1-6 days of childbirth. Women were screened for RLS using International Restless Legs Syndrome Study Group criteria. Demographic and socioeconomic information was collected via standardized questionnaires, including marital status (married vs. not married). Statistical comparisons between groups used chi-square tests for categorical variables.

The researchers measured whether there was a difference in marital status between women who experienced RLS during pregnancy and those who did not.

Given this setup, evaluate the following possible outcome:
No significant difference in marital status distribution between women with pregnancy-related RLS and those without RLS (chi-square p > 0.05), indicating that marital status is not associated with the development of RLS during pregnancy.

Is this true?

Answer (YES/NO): NO